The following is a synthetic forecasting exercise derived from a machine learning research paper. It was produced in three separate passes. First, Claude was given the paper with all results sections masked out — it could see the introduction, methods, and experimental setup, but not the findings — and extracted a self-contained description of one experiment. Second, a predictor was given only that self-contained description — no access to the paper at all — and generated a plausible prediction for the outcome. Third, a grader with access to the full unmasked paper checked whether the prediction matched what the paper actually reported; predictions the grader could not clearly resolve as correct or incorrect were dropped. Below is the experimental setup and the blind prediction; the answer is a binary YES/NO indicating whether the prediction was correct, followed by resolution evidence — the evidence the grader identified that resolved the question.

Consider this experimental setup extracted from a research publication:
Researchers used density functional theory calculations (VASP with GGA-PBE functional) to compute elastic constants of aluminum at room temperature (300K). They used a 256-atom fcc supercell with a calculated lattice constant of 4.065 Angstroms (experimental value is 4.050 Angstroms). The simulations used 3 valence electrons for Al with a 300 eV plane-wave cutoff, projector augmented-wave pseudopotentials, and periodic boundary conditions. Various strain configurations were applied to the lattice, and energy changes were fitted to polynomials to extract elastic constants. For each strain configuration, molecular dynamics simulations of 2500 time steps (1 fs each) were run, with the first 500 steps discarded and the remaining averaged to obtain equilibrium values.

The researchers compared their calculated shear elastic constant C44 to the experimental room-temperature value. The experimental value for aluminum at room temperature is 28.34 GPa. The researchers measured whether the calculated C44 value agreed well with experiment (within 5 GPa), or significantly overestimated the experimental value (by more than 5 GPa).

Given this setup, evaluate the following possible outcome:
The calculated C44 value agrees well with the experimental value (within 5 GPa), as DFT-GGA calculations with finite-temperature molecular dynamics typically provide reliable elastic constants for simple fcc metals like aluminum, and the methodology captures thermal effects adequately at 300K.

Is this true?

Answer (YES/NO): NO